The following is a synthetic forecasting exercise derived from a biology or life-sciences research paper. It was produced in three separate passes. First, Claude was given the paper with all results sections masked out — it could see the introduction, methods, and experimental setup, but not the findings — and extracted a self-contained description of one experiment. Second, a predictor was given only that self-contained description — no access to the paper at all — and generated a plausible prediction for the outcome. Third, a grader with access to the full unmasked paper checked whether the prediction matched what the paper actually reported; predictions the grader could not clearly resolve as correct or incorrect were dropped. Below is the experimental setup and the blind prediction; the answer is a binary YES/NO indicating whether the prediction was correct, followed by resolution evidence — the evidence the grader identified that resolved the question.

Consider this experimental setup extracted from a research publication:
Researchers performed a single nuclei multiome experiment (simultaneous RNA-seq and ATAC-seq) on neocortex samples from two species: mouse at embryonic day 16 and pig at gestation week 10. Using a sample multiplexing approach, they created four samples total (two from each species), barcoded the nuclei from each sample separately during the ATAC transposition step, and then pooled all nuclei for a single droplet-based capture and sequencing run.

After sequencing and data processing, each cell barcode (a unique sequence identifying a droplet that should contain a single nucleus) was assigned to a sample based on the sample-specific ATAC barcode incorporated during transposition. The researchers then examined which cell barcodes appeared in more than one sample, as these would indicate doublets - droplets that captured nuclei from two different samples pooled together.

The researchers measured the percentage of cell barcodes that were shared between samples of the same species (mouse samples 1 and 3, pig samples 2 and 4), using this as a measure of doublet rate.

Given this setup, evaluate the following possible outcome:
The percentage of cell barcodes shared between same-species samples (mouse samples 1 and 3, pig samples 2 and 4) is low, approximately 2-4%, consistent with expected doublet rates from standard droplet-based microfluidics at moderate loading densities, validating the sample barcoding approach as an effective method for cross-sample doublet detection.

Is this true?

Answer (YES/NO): NO